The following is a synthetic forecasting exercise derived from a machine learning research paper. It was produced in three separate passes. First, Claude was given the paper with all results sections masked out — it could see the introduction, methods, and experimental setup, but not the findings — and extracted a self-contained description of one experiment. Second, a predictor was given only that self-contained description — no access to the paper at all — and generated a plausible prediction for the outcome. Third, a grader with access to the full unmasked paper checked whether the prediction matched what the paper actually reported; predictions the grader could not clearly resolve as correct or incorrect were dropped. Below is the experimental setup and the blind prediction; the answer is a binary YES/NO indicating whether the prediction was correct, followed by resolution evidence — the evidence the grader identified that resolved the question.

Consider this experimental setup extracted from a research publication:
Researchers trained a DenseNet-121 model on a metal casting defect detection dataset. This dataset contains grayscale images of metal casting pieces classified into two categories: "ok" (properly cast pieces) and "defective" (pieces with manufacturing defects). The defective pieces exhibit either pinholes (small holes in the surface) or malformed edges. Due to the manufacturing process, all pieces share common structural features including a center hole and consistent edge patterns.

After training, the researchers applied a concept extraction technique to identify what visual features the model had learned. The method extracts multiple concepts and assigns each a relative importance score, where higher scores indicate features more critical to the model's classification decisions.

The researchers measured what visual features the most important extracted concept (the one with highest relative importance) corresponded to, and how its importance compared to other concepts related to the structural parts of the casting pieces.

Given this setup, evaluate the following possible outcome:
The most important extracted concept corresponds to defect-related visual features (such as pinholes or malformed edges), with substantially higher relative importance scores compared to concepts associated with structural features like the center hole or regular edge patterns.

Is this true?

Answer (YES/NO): YES